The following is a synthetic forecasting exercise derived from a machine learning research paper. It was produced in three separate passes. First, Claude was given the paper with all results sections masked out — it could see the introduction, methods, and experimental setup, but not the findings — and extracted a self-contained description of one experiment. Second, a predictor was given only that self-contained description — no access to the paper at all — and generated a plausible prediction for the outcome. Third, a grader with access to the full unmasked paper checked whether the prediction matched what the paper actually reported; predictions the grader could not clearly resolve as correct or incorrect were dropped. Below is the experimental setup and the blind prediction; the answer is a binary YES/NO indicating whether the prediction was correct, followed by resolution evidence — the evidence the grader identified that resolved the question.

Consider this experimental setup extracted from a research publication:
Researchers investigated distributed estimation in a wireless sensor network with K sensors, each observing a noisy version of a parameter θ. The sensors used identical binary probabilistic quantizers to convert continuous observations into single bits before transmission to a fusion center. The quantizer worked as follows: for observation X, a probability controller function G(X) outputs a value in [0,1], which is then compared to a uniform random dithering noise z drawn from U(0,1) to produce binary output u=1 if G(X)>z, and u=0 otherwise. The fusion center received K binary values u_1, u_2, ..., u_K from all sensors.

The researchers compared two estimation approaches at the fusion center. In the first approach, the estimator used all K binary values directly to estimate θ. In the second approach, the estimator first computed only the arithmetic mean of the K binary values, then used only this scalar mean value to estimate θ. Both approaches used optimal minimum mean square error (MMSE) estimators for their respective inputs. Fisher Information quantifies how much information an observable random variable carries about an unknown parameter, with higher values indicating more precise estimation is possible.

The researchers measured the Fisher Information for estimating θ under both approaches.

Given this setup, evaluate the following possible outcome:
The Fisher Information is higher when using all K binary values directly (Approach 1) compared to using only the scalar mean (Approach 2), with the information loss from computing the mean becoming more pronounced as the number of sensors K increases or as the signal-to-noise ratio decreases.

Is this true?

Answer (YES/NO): NO